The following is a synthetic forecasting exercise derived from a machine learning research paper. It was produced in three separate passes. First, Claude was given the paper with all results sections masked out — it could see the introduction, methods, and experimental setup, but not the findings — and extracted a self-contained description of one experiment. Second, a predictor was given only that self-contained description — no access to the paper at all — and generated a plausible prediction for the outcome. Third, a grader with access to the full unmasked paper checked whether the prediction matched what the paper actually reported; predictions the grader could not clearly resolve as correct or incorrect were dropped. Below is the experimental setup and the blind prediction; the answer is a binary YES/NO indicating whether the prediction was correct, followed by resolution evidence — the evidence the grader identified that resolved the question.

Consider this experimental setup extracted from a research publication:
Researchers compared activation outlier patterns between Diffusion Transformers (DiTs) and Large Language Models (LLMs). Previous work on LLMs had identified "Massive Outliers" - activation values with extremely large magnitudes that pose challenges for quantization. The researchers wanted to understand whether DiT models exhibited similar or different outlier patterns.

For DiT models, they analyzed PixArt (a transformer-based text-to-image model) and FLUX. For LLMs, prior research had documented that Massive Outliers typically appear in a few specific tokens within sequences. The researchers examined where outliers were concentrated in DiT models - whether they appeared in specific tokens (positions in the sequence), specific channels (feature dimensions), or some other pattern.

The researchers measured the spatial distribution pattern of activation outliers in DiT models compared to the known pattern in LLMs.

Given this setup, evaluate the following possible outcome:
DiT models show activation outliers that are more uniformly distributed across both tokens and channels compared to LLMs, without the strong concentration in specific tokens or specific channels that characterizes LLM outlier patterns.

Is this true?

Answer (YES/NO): NO